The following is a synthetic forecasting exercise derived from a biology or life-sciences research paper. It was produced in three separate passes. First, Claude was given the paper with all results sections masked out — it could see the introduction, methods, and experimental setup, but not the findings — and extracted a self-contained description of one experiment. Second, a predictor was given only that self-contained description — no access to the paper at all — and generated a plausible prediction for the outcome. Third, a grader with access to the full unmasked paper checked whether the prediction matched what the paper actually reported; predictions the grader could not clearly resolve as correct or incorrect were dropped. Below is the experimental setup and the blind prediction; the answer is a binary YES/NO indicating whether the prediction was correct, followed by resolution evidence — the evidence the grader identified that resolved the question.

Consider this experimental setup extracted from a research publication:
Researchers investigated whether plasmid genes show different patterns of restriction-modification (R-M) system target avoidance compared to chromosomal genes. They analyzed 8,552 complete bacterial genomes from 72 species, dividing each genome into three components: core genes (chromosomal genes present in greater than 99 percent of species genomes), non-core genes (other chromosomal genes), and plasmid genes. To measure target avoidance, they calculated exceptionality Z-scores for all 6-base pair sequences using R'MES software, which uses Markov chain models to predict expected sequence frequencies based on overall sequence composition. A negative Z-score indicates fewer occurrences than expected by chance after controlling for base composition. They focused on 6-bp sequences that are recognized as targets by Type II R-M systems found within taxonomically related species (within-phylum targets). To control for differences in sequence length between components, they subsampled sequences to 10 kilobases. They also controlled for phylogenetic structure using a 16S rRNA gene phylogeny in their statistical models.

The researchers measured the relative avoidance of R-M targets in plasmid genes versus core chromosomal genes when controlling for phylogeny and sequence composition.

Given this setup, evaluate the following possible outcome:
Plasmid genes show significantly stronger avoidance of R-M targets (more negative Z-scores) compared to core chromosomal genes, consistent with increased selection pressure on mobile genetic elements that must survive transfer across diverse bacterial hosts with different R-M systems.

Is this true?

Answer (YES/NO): YES